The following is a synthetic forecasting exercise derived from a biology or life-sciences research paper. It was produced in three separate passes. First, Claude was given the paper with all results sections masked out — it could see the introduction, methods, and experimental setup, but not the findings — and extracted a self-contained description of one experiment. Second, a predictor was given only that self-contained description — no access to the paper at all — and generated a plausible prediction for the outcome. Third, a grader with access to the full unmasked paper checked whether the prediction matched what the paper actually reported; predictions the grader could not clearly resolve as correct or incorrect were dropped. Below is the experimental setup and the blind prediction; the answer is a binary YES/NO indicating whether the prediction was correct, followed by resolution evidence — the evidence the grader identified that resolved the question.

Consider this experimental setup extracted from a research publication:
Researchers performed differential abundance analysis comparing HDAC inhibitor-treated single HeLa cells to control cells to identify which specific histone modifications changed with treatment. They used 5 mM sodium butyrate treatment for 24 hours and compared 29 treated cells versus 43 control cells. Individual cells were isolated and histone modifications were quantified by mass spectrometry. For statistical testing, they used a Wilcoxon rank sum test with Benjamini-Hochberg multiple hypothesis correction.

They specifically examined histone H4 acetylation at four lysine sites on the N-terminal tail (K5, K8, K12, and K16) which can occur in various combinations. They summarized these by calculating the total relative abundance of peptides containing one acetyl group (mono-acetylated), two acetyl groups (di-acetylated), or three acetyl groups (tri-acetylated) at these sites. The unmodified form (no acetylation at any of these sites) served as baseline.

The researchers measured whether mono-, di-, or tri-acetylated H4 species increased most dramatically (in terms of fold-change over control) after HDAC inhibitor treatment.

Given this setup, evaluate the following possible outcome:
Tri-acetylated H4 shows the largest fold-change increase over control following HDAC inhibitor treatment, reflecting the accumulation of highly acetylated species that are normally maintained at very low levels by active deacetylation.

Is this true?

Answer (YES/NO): YES